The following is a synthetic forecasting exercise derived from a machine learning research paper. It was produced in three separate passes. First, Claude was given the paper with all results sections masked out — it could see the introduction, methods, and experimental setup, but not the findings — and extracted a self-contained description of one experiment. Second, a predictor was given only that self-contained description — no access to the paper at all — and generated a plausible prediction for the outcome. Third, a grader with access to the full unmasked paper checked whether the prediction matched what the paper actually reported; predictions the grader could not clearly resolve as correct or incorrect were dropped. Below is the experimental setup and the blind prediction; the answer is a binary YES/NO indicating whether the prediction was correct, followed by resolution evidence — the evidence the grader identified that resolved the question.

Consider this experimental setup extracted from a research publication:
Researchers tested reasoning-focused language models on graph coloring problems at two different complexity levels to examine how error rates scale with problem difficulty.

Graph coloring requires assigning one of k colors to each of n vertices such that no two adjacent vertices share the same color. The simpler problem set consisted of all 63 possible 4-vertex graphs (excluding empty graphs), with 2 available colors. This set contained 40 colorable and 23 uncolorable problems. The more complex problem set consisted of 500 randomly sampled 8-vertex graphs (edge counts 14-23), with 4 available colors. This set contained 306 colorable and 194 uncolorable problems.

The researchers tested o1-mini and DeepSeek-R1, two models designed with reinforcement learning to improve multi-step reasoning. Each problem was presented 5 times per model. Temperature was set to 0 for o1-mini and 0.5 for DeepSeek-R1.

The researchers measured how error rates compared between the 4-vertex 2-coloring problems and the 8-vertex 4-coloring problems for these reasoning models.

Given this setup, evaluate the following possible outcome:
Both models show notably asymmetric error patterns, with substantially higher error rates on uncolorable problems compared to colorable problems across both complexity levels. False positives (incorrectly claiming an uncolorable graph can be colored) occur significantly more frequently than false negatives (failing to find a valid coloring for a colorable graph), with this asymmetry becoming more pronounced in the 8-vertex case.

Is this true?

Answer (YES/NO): NO